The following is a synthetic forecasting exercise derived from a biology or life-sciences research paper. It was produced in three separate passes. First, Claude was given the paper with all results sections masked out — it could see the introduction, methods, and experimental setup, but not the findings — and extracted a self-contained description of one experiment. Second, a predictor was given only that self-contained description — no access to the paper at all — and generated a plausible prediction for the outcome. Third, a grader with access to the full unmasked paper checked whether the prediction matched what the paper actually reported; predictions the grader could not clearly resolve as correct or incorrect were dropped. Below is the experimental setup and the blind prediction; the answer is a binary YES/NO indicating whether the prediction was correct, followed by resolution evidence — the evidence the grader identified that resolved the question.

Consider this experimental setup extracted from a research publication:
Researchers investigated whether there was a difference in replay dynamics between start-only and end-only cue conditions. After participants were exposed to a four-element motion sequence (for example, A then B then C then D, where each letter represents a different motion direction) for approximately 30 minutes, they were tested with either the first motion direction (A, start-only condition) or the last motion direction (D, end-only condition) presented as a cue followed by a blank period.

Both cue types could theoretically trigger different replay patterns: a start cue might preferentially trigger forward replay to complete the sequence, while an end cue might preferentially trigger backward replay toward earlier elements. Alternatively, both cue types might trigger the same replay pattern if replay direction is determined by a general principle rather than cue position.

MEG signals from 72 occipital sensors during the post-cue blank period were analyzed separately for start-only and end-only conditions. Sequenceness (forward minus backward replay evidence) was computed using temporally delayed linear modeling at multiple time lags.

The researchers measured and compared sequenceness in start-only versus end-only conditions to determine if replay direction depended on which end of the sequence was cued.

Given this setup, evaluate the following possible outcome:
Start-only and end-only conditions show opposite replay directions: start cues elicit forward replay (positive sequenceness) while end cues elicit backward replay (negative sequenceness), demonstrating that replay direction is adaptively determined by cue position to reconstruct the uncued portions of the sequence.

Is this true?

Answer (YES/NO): NO